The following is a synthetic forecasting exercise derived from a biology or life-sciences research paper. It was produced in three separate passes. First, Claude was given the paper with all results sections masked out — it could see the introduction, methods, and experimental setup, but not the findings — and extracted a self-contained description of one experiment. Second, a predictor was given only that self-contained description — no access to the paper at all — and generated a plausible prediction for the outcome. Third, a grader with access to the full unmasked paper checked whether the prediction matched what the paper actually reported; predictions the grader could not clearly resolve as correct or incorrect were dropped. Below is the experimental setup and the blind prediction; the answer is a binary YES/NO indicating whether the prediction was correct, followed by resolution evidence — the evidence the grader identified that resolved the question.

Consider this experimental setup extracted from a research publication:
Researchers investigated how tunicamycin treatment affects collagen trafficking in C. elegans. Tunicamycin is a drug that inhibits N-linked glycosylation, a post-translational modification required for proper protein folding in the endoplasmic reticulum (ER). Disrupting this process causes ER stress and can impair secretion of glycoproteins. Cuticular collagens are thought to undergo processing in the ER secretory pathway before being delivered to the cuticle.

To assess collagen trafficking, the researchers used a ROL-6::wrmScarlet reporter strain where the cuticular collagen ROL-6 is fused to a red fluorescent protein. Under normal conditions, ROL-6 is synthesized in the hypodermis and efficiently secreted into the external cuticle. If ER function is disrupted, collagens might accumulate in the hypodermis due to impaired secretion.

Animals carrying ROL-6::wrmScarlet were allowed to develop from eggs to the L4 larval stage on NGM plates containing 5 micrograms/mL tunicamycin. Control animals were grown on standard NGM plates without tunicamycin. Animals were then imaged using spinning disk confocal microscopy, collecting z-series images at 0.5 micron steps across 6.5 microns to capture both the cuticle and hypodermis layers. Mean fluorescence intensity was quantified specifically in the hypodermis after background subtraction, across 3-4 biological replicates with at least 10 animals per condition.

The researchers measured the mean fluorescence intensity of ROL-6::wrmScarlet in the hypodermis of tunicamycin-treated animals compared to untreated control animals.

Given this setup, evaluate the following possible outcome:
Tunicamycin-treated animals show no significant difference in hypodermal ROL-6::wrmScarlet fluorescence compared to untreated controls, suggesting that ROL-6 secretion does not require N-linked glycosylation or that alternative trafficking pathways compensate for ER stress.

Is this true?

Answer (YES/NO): NO